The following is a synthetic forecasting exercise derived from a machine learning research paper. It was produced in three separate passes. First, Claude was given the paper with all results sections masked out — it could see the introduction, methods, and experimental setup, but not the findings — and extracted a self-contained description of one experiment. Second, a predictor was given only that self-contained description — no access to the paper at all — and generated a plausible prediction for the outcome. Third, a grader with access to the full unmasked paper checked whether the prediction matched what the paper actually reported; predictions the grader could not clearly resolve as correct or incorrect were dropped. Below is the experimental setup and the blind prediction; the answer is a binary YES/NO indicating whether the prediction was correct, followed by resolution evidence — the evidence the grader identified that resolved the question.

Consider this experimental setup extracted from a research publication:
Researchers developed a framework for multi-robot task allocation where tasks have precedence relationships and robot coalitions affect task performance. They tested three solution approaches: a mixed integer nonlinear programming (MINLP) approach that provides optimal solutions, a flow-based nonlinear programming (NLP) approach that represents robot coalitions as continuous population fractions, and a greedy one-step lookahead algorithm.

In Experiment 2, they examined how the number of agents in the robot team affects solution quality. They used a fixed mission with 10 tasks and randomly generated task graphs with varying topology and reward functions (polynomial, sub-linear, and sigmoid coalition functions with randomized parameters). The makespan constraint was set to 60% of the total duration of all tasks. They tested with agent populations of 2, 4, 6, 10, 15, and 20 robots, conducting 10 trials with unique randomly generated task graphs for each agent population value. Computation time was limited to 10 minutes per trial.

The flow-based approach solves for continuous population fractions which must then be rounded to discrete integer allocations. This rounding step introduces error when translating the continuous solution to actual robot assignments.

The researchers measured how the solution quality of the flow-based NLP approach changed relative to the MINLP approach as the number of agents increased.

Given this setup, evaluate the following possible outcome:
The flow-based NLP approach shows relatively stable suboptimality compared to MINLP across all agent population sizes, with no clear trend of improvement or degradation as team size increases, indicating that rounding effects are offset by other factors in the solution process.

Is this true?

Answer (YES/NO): NO